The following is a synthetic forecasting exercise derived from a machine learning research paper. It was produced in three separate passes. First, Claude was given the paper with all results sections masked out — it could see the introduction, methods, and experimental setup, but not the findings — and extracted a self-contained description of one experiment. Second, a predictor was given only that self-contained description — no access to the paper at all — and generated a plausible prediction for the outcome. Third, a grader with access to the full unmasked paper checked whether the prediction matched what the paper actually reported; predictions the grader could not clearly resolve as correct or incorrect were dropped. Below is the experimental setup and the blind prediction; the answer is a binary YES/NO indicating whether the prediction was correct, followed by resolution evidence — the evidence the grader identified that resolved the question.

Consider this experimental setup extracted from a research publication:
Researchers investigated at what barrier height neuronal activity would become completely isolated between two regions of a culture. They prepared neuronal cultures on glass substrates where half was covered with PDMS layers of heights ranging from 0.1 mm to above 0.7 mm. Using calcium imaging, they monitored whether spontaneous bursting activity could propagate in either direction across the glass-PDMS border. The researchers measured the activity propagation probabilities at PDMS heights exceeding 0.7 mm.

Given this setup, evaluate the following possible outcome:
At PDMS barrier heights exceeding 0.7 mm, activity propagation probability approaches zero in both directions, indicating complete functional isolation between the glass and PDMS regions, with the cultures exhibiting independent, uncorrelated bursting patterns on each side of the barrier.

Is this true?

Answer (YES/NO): YES